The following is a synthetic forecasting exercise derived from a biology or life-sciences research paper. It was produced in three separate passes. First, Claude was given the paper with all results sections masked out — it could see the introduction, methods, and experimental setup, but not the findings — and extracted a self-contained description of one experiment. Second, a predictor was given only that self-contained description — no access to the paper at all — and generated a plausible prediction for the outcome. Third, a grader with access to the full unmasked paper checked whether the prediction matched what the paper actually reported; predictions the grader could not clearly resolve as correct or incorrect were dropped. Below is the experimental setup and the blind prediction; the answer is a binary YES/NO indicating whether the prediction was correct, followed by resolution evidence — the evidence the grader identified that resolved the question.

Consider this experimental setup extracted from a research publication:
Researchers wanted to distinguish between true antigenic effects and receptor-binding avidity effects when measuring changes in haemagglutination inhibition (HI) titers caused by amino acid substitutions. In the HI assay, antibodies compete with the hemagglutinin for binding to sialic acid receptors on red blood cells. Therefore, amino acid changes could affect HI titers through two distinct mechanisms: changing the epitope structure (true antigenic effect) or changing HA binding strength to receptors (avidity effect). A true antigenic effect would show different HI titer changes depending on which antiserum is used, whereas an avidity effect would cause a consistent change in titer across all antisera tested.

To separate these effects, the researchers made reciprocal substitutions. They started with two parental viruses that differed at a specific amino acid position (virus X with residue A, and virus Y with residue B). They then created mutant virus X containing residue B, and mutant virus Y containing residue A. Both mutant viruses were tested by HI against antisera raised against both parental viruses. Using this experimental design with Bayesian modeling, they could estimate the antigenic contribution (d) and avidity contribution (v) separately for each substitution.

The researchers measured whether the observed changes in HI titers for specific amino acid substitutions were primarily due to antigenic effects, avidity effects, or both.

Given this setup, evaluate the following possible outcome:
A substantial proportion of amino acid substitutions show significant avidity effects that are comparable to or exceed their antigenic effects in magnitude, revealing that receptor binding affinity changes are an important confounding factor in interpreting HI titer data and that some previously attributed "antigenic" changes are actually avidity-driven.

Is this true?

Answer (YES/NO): YES